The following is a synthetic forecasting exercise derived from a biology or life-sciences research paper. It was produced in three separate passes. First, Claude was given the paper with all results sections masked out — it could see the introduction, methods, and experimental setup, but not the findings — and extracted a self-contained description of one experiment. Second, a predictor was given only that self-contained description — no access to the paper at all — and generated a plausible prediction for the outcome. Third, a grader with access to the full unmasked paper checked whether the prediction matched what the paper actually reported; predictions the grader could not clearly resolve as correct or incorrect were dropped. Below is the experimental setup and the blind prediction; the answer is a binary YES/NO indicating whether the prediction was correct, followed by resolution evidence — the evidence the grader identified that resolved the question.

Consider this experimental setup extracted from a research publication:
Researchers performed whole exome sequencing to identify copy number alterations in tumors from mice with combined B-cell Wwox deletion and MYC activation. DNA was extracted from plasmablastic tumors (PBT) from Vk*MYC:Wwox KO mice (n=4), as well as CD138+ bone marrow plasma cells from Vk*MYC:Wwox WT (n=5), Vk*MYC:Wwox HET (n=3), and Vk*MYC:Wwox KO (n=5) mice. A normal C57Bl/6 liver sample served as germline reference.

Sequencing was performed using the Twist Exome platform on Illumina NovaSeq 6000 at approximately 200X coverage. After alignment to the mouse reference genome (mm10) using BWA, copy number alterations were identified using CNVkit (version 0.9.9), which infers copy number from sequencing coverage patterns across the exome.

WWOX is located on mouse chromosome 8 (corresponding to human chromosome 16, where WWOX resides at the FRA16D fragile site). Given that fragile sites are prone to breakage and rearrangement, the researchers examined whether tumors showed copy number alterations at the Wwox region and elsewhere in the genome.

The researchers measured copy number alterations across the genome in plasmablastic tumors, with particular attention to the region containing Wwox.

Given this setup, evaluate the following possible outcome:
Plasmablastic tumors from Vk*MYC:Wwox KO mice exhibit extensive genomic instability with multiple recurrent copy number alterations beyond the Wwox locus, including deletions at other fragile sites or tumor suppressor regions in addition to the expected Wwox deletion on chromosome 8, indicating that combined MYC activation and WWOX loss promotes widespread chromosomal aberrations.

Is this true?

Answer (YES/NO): YES